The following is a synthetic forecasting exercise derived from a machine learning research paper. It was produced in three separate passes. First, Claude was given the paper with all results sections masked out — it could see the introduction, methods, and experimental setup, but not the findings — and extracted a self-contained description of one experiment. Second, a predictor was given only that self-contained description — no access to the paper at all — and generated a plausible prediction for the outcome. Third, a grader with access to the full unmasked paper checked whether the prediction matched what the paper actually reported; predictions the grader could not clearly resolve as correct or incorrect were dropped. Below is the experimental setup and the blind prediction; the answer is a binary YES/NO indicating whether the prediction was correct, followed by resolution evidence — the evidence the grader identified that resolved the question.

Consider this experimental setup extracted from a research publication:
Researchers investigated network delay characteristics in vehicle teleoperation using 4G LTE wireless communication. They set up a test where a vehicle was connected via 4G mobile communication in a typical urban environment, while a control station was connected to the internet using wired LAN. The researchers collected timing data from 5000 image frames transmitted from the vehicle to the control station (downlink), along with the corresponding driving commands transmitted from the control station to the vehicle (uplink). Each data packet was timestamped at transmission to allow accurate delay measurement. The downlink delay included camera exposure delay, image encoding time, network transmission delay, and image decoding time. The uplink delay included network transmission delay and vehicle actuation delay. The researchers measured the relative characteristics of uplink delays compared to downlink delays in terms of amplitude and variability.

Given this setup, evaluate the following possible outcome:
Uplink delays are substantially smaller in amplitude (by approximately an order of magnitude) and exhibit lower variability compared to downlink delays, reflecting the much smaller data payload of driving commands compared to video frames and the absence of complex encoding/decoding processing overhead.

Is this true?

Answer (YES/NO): NO